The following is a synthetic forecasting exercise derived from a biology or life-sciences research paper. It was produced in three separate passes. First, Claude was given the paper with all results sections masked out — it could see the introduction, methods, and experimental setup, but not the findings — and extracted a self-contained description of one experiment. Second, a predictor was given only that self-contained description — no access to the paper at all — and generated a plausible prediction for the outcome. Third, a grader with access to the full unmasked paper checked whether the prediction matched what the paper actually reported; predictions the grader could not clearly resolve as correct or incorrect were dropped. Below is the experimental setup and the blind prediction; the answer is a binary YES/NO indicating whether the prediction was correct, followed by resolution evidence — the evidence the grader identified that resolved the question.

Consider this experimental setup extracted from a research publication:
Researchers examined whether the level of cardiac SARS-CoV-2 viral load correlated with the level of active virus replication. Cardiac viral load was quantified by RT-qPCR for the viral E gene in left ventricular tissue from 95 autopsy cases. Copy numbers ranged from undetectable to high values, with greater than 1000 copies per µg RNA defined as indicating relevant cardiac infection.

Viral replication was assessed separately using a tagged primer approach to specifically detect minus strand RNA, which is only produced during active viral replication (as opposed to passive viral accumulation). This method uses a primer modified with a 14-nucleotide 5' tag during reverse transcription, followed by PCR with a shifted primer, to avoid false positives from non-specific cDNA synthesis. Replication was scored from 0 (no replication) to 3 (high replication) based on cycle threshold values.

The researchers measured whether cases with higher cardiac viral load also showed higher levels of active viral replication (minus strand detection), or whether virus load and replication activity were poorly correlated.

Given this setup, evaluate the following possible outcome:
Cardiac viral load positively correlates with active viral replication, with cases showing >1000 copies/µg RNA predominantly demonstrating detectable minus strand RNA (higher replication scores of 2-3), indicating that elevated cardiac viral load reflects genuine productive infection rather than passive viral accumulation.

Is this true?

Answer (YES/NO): NO